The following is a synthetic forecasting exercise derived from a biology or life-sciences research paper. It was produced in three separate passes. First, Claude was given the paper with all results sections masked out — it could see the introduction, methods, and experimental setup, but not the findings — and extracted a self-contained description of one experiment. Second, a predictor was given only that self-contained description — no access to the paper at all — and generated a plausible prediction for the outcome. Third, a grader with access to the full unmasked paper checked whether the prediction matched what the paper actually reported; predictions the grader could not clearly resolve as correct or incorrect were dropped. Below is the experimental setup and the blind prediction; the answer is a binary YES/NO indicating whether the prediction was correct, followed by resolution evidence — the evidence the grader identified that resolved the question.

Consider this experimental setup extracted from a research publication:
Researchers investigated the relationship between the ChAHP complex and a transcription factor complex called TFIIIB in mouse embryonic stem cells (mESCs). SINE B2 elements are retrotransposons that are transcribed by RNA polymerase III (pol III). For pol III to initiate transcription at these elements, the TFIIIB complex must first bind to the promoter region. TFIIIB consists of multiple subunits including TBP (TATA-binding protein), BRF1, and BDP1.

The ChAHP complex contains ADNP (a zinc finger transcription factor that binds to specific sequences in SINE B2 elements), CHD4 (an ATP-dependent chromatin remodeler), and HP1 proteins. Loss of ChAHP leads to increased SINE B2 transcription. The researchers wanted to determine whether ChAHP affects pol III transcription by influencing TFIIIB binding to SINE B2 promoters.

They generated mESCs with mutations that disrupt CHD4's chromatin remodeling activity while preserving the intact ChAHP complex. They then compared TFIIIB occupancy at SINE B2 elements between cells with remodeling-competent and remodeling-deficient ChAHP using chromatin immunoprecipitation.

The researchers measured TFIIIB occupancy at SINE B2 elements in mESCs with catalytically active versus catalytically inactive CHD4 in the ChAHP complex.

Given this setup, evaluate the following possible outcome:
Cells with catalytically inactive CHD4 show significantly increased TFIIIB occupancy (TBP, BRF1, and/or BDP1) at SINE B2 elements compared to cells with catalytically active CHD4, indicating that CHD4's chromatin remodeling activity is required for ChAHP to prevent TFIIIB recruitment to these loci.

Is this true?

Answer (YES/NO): YES